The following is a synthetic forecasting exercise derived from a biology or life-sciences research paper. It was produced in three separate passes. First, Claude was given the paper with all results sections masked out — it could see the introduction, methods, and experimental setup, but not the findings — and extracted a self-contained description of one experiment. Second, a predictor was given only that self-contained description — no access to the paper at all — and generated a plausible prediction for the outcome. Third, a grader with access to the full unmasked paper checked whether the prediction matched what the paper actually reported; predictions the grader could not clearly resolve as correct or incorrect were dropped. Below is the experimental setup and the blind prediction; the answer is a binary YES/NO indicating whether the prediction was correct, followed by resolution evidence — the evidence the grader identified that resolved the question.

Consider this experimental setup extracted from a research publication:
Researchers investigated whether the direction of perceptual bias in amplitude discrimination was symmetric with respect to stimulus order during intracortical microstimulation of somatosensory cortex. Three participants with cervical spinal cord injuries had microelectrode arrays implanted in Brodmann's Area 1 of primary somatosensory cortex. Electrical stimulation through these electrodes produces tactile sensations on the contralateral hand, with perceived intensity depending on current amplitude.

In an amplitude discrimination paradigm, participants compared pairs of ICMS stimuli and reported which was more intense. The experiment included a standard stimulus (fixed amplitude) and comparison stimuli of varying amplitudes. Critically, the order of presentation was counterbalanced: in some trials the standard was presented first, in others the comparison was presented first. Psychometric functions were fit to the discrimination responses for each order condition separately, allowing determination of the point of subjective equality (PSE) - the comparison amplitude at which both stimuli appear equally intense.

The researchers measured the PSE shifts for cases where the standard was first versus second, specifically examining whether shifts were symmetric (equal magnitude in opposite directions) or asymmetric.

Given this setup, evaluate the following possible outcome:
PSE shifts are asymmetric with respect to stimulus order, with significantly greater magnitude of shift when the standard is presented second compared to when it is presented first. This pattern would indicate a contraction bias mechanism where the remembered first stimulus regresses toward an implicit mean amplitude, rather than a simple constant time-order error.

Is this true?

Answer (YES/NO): NO